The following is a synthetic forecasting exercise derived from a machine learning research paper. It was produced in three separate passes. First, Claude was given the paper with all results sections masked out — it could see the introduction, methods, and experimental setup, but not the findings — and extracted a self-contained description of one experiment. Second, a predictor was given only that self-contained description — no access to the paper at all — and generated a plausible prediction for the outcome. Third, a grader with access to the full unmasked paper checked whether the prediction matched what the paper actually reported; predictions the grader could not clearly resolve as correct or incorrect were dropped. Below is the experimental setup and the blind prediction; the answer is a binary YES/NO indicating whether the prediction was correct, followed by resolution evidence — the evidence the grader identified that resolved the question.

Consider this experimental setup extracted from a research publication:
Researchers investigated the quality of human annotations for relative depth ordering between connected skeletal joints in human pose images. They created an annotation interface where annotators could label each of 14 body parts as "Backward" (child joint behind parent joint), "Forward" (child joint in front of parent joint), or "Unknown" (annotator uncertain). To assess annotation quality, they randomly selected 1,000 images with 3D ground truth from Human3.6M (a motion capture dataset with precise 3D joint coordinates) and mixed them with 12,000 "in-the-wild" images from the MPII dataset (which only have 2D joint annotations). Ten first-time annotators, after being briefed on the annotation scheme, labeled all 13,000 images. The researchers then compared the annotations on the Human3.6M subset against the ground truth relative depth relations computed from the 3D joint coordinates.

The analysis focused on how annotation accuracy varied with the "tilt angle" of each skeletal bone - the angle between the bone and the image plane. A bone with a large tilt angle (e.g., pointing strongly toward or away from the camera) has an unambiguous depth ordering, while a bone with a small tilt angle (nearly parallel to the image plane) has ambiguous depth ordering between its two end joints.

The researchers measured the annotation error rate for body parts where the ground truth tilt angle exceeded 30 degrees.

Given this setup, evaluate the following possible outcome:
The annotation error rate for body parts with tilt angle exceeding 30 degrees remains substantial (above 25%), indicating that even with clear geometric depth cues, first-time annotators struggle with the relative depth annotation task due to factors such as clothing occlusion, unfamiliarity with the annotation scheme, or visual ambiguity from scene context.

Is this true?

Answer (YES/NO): NO